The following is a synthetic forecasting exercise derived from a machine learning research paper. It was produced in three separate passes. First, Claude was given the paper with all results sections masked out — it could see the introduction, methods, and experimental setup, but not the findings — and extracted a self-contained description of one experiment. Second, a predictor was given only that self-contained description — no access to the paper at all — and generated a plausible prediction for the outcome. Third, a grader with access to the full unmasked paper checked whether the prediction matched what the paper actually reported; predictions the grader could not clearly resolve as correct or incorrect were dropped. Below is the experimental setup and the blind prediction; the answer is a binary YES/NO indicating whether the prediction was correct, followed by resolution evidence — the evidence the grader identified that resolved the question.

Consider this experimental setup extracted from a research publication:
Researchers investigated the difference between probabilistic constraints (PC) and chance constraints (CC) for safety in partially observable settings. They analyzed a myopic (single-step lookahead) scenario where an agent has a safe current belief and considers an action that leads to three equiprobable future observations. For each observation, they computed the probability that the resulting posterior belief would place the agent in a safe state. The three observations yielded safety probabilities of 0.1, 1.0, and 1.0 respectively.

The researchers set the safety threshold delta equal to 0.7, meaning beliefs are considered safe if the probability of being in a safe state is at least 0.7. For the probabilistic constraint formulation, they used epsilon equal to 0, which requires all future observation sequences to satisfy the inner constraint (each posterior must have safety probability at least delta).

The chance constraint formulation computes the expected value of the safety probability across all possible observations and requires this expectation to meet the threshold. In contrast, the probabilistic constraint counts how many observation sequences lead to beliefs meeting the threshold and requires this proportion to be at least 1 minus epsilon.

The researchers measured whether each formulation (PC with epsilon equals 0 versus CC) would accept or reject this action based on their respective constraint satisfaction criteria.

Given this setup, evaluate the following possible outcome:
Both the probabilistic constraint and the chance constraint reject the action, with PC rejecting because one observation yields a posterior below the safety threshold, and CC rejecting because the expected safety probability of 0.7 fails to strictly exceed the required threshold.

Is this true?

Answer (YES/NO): NO